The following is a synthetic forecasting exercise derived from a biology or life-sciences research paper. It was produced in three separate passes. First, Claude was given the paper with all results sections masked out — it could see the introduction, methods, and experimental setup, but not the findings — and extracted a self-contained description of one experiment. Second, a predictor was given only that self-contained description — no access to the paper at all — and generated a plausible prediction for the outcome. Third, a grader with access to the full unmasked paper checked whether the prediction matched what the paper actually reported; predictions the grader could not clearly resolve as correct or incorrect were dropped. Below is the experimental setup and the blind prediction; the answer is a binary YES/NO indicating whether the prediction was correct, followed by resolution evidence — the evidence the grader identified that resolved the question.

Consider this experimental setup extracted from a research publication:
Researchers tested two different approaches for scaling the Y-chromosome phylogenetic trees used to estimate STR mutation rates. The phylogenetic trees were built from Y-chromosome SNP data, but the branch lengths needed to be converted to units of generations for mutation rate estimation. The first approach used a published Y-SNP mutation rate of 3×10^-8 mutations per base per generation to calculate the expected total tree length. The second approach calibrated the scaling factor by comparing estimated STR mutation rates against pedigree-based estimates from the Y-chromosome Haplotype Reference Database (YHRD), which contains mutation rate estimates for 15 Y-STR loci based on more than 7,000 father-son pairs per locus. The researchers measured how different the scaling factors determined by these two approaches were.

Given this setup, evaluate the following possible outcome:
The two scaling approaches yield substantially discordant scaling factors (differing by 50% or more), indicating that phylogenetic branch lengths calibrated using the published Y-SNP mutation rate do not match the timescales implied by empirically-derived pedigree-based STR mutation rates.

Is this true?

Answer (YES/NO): NO